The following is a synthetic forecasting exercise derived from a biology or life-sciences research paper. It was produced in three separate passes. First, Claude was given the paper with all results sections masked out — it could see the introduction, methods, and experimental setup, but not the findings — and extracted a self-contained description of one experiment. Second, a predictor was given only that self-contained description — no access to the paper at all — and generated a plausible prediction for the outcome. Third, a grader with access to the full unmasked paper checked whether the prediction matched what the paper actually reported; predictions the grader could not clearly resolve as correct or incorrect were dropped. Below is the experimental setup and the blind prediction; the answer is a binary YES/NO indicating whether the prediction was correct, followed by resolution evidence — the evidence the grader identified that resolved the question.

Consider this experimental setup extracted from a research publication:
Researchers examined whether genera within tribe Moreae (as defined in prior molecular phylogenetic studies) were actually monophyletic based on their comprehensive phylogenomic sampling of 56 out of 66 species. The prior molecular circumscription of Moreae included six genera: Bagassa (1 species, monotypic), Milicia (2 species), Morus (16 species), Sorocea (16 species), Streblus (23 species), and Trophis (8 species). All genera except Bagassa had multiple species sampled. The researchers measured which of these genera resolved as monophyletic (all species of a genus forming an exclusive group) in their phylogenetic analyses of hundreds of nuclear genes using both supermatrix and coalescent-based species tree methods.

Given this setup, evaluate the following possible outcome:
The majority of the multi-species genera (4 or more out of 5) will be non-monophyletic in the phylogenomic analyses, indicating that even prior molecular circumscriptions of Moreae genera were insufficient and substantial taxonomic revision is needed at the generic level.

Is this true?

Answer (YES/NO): NO